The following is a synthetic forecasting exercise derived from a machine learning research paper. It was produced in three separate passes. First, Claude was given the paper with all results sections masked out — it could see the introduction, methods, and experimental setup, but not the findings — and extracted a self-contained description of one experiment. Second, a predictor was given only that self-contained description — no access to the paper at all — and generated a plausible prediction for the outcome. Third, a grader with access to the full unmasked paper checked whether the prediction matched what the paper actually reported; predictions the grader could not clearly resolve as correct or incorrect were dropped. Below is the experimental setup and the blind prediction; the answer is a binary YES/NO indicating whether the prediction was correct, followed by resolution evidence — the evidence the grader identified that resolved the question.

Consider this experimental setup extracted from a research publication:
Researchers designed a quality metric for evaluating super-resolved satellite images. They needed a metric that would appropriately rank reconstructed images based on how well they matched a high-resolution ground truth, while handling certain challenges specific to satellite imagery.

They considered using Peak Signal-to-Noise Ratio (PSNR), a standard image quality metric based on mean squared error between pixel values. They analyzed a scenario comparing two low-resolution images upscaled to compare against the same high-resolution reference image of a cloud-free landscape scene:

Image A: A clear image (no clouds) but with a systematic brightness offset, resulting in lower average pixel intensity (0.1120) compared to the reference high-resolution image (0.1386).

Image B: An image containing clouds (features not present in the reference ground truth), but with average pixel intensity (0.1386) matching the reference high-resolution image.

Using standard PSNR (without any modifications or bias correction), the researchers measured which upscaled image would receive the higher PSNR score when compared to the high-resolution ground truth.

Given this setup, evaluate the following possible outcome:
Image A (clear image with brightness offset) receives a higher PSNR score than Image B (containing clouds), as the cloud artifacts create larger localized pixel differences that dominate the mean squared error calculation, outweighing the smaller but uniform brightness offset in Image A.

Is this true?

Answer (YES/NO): NO